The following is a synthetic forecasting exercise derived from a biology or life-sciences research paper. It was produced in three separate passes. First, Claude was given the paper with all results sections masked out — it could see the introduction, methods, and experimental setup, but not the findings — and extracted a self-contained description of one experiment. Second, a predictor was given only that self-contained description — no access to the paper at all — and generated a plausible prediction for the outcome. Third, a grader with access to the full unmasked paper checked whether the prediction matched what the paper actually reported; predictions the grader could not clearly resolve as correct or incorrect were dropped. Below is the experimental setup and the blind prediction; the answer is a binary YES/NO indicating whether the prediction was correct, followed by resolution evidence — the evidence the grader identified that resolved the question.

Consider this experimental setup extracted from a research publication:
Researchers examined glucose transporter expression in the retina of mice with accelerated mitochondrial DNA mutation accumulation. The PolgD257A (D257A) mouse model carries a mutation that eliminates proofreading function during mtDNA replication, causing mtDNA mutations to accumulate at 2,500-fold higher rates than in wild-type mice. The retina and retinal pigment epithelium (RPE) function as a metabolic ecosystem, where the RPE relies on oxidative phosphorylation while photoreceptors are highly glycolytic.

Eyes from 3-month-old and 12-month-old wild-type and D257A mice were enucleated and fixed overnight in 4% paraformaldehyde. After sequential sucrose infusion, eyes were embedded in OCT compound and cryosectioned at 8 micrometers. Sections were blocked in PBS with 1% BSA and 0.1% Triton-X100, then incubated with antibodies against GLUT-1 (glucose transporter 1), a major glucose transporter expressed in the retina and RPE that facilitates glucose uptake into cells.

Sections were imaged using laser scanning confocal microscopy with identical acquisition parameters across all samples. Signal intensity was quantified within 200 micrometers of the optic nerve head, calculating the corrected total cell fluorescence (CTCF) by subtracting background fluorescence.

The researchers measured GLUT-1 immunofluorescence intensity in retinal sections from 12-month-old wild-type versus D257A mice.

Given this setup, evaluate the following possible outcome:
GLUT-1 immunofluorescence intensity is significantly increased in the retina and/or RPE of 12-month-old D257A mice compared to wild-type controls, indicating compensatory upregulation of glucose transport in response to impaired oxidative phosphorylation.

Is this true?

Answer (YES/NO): YES